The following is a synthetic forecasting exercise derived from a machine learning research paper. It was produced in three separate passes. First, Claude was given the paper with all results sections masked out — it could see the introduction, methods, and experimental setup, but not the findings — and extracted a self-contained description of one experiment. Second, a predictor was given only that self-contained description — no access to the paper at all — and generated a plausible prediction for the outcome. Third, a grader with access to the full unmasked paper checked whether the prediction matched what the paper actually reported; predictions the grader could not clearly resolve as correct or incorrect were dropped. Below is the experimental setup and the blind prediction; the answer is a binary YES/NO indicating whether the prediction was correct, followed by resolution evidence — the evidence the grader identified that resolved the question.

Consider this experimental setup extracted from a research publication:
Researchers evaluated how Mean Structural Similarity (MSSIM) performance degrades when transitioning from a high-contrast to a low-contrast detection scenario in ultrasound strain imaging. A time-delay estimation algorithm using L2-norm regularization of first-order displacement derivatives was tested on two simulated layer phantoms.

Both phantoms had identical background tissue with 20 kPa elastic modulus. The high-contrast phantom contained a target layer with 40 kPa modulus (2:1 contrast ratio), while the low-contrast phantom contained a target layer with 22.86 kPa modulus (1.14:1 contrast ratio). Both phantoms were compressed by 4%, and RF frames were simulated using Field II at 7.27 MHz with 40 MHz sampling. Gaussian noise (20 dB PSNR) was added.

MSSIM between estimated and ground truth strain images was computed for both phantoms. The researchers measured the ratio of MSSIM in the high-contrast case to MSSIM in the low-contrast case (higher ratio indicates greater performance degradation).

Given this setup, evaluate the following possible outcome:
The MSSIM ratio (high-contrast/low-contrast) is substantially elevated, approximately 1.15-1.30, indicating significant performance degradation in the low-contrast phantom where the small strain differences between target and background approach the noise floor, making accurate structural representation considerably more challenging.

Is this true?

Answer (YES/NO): NO